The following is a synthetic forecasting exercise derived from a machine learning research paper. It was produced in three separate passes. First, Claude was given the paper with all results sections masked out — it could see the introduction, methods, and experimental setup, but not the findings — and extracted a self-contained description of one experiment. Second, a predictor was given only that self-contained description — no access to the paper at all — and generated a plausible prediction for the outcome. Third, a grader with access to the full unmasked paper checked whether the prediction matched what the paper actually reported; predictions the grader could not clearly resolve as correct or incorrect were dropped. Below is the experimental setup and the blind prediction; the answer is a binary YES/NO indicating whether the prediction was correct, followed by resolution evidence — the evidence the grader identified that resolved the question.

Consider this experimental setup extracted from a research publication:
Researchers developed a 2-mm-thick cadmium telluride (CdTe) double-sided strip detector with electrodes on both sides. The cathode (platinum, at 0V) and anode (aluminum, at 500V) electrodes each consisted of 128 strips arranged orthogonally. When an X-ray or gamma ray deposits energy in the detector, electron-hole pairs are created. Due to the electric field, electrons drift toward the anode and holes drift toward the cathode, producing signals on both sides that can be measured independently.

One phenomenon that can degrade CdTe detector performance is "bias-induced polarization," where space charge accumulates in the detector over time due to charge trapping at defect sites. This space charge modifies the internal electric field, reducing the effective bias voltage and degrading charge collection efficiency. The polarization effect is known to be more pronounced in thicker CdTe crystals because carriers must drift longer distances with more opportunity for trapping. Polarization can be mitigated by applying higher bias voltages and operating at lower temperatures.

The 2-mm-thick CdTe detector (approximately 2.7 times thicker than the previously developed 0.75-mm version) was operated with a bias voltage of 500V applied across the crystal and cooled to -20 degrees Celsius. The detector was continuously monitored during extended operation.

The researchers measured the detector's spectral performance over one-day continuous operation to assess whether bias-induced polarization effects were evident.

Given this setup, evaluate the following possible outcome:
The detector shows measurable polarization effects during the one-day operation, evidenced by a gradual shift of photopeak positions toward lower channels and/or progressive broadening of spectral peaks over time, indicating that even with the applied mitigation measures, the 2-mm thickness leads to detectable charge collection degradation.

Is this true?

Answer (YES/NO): NO